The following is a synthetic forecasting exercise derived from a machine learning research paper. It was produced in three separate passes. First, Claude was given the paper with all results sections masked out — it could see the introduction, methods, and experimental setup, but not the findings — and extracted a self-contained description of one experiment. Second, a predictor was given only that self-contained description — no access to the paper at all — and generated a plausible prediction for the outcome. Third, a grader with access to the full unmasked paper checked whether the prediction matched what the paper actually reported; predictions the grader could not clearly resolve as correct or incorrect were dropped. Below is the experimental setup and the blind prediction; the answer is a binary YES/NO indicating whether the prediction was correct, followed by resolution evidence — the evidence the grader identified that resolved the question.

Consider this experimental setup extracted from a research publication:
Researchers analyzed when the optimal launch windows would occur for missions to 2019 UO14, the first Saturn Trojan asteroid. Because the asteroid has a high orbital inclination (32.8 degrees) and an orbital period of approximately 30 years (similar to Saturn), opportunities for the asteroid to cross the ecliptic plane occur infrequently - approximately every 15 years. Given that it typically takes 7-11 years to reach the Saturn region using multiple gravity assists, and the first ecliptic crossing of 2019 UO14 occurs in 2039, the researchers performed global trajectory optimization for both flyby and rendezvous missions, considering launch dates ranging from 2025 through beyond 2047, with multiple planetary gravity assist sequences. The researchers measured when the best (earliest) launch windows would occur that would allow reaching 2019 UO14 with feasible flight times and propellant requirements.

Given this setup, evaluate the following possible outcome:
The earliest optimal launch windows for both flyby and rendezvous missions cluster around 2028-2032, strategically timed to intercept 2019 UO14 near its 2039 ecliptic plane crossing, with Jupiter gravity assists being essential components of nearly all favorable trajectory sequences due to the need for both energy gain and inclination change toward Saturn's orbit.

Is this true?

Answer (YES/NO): NO